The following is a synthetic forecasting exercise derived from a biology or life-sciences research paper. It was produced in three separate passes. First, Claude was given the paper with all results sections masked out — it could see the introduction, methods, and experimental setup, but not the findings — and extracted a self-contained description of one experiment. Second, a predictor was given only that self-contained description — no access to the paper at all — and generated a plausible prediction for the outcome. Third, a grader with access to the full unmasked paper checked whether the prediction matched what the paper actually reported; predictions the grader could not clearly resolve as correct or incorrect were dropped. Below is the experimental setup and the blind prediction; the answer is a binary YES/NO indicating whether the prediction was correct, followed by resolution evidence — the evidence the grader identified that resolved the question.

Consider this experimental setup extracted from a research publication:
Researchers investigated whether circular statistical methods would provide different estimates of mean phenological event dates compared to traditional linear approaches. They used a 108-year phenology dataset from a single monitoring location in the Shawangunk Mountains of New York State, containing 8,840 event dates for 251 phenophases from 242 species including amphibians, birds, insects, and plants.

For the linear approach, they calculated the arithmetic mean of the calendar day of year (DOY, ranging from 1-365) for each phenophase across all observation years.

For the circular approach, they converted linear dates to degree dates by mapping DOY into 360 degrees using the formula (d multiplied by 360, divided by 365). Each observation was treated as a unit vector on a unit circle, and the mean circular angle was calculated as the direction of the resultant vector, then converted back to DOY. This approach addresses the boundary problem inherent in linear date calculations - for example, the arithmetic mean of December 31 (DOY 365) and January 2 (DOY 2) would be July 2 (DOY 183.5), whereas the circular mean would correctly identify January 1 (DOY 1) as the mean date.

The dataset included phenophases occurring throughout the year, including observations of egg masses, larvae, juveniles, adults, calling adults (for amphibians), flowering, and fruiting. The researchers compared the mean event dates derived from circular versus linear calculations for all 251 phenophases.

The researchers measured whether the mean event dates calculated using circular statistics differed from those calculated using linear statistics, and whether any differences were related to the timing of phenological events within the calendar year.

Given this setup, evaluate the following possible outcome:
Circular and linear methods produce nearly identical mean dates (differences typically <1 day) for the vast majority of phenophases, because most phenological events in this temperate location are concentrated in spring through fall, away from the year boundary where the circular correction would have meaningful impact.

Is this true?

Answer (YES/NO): YES